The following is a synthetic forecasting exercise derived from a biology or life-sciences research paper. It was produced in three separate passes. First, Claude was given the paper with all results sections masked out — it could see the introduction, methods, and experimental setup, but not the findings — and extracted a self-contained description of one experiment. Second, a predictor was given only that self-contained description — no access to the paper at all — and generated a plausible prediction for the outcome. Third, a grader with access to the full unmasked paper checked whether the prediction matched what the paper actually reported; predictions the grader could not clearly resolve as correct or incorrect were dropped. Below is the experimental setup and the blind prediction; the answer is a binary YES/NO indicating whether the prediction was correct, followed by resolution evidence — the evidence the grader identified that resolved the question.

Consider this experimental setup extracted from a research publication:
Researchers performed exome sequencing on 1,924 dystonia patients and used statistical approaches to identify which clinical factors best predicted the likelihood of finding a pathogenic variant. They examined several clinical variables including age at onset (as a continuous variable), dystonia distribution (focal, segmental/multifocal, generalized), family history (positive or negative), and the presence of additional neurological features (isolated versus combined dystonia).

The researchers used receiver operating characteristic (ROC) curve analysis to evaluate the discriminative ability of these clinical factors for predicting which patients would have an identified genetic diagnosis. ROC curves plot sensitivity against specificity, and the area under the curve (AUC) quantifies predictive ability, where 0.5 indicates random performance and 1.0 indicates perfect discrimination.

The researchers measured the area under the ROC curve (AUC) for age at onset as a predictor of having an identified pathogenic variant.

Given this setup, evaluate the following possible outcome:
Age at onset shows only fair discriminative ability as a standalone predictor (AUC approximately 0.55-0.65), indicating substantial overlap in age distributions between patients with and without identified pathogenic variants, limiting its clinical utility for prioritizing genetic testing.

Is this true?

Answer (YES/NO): NO